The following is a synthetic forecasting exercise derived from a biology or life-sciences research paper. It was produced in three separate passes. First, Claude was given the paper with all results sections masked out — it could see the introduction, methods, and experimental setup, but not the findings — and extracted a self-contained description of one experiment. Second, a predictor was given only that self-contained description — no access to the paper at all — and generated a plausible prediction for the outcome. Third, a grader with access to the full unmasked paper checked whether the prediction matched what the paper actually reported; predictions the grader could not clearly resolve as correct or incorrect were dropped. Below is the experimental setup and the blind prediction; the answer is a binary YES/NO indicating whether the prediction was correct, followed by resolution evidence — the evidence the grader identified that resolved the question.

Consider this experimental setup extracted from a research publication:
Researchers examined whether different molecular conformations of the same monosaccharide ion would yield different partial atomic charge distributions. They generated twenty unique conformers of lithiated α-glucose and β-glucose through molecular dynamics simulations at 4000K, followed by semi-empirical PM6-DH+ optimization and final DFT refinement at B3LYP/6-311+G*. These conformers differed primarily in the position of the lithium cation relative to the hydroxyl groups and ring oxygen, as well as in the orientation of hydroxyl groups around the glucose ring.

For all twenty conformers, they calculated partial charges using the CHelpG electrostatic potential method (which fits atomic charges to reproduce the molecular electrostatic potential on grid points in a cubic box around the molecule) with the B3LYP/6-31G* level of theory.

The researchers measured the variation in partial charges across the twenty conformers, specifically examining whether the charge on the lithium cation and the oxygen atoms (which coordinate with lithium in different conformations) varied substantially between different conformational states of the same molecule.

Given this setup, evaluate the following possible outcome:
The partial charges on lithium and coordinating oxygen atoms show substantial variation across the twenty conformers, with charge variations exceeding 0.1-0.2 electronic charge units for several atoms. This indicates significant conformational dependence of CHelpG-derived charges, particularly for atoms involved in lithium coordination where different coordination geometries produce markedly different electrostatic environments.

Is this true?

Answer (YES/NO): NO